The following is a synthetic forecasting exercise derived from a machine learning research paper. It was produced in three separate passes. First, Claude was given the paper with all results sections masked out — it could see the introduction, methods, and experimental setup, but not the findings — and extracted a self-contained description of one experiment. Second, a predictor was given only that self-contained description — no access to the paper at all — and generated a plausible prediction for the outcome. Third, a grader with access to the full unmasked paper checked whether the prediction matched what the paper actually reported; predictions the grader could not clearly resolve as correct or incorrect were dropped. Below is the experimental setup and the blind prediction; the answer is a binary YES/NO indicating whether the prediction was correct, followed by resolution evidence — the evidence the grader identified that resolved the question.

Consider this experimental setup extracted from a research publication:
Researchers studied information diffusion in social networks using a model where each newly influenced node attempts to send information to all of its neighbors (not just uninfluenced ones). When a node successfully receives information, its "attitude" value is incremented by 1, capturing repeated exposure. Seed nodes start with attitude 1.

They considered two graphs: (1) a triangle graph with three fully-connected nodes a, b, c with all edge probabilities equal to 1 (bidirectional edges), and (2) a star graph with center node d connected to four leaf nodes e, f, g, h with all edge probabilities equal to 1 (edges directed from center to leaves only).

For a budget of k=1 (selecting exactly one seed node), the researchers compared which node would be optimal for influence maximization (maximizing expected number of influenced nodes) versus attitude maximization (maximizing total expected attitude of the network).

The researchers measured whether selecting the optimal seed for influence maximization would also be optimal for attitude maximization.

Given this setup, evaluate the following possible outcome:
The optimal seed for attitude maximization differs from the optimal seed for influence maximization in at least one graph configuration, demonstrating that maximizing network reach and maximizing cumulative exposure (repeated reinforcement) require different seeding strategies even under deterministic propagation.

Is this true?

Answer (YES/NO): YES